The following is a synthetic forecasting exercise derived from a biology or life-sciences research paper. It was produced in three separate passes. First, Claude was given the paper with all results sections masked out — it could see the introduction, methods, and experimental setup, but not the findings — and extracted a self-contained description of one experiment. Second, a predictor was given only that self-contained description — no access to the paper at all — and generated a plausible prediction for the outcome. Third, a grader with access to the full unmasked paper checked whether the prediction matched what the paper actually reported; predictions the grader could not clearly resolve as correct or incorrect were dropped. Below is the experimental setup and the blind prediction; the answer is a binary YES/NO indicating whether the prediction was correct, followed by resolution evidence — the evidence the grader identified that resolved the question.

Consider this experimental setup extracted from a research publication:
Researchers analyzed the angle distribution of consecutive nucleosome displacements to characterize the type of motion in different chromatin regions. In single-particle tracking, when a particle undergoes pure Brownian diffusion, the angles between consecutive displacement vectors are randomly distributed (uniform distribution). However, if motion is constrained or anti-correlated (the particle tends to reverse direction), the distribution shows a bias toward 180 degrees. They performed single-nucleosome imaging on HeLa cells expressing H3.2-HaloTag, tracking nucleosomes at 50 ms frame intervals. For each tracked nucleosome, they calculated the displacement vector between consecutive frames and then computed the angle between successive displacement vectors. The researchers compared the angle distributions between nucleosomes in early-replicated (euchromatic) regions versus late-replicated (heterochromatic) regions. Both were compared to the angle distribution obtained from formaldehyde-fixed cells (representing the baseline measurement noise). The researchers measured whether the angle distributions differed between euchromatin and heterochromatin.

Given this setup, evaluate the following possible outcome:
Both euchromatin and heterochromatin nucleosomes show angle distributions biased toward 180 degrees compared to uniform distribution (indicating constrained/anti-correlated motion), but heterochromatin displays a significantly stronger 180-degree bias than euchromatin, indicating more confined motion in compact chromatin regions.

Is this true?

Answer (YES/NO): YES